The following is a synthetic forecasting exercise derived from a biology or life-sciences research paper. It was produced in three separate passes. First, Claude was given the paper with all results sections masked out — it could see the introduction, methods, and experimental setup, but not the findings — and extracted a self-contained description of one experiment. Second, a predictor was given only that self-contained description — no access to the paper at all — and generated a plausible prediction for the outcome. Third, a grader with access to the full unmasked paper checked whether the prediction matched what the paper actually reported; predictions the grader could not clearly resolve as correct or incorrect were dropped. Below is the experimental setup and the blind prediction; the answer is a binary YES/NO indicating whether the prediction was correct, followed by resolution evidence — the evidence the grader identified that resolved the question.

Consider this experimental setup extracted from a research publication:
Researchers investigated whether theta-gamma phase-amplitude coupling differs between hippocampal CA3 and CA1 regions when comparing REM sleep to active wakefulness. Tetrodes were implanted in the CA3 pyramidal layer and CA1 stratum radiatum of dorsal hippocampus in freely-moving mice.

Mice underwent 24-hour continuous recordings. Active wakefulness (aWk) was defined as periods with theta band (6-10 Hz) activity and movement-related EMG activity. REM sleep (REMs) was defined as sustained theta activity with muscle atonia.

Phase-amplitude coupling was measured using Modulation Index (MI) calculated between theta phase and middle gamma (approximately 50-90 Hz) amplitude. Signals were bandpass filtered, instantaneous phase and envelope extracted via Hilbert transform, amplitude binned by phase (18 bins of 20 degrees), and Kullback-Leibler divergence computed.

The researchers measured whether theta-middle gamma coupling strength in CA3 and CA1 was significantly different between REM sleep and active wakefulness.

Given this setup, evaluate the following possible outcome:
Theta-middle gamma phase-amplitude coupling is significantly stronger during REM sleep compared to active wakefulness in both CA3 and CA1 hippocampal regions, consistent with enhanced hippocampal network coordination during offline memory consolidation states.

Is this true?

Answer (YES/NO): NO